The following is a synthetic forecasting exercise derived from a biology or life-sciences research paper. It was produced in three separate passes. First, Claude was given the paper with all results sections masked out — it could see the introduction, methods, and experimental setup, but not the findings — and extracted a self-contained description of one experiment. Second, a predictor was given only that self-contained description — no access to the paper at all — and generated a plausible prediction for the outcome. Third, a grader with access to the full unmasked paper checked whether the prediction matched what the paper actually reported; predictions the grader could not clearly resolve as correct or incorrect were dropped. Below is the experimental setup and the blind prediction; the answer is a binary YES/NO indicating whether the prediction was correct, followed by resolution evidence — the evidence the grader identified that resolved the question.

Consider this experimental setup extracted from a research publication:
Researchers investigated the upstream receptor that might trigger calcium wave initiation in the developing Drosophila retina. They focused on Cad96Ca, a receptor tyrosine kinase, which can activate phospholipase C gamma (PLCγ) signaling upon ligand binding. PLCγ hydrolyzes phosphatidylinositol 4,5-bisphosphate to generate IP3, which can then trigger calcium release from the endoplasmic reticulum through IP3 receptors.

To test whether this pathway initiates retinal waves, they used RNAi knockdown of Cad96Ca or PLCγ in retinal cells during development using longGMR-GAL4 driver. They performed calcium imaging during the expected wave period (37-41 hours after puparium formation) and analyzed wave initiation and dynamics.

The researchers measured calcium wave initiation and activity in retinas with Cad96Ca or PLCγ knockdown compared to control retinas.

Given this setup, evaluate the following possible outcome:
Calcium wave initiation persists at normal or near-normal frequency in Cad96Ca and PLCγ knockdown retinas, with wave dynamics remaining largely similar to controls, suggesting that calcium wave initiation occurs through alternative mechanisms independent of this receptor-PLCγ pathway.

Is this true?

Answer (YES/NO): NO